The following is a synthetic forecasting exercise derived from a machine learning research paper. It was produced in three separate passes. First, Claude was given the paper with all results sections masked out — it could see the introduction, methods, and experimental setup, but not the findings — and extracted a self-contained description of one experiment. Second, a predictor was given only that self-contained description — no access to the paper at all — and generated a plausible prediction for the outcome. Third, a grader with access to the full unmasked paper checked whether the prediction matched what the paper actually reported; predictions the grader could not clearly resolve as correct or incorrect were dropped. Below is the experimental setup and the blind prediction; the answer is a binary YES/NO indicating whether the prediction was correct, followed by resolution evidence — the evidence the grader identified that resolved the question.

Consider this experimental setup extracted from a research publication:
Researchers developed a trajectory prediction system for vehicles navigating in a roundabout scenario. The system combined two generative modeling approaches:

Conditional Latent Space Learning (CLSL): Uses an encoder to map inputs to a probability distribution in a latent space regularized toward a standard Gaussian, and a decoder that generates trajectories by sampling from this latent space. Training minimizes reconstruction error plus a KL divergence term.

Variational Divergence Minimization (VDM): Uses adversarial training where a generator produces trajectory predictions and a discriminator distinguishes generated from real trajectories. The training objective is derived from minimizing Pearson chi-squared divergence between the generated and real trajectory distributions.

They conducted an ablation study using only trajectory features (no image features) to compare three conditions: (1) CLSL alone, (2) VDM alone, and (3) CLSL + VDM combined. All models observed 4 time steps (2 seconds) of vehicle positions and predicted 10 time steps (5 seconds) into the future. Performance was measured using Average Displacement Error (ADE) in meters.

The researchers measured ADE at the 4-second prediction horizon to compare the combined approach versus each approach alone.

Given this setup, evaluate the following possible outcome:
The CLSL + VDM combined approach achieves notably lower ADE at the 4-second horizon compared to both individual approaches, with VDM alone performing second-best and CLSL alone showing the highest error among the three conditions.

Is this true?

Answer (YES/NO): NO